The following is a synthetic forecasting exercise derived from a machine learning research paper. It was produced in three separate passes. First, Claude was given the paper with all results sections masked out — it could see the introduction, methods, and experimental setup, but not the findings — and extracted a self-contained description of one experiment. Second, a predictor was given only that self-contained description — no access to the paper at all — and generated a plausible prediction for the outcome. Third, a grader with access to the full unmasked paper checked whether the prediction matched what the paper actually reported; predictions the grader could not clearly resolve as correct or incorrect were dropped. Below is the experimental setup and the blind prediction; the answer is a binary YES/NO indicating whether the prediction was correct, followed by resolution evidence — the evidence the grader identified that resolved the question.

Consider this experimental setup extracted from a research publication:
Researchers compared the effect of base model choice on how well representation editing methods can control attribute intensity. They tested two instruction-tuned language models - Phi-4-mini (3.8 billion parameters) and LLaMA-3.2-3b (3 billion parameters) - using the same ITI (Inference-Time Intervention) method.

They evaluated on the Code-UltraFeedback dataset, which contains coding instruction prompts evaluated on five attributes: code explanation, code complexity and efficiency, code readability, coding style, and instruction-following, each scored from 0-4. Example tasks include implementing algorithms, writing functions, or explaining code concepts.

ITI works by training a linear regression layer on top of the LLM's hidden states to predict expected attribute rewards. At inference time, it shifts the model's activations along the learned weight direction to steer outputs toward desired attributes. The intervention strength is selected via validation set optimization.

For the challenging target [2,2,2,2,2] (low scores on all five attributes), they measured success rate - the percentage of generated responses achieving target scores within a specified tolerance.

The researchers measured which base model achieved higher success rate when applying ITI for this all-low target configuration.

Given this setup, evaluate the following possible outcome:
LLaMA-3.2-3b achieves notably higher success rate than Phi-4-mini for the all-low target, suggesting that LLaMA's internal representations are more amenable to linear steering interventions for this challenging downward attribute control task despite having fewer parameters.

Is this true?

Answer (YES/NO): YES